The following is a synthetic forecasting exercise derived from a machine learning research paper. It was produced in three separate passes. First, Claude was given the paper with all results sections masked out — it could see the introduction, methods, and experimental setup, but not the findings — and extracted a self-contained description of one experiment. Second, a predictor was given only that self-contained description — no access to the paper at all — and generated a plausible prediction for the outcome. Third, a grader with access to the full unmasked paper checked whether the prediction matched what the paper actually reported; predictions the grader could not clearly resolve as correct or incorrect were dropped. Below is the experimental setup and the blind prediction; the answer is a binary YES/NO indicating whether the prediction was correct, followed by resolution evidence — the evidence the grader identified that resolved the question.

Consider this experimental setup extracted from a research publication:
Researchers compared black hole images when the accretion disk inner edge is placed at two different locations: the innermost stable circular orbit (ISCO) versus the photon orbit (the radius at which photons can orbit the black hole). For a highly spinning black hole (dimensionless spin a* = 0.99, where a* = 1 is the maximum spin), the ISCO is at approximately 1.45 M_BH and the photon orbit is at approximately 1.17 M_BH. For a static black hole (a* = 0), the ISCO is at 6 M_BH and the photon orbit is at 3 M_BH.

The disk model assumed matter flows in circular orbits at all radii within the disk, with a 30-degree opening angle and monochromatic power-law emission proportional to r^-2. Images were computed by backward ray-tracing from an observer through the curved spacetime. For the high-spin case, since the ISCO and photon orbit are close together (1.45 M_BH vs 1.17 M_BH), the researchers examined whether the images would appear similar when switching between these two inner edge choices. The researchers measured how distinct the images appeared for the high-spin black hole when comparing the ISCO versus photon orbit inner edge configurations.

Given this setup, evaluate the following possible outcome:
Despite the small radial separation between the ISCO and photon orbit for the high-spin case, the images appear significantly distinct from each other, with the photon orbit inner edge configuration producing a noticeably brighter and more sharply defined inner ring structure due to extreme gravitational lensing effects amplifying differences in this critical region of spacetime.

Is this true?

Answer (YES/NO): NO